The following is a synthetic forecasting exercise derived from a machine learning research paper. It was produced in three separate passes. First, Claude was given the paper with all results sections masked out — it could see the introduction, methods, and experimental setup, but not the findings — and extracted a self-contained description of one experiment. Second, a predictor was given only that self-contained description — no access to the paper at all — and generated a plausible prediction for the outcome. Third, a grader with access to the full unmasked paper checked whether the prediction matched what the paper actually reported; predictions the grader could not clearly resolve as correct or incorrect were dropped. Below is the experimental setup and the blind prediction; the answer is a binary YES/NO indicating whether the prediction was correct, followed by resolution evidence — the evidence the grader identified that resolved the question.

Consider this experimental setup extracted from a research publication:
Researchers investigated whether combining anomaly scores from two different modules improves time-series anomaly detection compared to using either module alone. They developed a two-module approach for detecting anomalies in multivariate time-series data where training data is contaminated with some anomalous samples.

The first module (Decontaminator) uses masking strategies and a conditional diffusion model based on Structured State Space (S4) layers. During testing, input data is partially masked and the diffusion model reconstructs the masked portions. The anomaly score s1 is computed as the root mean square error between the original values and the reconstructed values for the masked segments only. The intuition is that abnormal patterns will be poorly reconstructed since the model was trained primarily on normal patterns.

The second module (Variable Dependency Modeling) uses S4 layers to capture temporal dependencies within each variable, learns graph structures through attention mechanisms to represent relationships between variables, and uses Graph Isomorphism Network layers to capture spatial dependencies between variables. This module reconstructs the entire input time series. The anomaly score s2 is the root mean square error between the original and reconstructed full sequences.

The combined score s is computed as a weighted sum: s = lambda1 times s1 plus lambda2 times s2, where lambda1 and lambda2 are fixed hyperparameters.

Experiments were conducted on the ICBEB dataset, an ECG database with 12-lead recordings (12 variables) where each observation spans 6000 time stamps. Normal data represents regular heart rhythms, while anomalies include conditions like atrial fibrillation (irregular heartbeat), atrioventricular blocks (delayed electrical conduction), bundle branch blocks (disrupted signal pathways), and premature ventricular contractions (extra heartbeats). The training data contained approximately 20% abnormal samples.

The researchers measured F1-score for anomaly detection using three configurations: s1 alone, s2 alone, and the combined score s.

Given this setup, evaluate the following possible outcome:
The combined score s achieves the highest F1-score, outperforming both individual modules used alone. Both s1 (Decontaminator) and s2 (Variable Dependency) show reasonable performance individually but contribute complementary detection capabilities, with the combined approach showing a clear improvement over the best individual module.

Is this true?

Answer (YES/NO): YES